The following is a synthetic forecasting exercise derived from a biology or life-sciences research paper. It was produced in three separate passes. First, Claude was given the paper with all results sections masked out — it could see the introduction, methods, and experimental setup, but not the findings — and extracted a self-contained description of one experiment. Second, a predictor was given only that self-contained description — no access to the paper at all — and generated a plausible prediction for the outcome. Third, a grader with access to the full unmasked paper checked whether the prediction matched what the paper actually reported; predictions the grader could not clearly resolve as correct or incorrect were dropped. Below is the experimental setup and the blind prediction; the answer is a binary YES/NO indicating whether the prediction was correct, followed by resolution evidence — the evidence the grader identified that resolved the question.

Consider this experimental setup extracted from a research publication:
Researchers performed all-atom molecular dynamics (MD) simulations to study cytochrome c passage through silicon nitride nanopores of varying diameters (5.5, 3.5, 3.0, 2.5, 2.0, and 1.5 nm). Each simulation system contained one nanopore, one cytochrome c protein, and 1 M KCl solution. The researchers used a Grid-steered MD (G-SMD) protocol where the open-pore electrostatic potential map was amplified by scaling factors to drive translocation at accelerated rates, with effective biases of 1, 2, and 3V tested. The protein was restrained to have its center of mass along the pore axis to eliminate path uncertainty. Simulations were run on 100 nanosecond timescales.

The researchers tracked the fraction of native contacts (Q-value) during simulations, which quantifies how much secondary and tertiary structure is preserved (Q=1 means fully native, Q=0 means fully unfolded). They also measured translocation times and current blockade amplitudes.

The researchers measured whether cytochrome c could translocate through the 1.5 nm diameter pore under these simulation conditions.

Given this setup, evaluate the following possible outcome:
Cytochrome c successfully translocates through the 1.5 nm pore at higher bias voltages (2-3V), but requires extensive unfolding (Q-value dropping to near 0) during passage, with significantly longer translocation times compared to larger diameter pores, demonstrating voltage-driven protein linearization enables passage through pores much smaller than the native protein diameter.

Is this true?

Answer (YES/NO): NO